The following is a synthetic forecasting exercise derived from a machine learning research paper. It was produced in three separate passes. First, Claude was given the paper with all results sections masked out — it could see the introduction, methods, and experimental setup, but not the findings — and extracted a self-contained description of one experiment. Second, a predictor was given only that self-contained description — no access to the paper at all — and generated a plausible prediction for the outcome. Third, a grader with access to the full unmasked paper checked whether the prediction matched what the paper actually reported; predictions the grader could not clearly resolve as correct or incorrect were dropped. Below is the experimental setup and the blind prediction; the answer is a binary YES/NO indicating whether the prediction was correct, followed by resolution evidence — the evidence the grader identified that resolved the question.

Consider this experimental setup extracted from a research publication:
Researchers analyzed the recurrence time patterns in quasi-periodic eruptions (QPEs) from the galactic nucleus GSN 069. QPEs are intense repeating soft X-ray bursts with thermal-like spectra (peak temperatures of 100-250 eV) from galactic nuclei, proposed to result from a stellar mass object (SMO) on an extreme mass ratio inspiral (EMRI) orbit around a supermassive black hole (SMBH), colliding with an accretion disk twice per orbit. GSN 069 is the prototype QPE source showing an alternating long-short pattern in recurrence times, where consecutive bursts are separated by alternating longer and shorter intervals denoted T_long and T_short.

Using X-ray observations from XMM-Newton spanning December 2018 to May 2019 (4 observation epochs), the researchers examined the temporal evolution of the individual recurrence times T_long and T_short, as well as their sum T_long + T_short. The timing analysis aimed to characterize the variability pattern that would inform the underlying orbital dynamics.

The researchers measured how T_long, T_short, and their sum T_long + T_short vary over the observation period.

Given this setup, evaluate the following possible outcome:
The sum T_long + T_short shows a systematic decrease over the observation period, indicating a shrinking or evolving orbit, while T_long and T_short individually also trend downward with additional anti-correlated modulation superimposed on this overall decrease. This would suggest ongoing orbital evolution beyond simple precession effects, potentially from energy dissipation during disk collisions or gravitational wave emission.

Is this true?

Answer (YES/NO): NO